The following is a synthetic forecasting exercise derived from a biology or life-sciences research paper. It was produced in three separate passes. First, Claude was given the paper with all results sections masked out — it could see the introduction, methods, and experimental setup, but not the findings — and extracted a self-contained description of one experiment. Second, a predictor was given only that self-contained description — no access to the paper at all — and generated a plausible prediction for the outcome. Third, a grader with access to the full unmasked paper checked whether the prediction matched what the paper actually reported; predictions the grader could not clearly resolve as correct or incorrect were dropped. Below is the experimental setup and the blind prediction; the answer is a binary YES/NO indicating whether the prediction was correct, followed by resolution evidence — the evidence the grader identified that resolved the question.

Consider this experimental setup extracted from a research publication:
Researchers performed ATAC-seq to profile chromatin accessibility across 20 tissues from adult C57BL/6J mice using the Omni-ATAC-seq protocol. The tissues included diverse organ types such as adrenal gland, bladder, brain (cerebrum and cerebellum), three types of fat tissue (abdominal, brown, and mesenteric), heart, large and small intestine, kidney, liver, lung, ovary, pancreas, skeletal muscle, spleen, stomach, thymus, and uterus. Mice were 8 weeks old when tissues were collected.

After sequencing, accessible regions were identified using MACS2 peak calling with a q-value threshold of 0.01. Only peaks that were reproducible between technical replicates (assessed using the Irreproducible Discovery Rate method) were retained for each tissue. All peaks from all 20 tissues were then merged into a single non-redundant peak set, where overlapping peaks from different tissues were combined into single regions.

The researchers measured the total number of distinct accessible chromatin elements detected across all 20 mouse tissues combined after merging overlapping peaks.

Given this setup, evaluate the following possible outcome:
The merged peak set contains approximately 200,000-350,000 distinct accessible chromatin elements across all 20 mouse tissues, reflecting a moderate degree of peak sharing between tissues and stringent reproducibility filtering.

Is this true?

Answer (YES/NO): YES